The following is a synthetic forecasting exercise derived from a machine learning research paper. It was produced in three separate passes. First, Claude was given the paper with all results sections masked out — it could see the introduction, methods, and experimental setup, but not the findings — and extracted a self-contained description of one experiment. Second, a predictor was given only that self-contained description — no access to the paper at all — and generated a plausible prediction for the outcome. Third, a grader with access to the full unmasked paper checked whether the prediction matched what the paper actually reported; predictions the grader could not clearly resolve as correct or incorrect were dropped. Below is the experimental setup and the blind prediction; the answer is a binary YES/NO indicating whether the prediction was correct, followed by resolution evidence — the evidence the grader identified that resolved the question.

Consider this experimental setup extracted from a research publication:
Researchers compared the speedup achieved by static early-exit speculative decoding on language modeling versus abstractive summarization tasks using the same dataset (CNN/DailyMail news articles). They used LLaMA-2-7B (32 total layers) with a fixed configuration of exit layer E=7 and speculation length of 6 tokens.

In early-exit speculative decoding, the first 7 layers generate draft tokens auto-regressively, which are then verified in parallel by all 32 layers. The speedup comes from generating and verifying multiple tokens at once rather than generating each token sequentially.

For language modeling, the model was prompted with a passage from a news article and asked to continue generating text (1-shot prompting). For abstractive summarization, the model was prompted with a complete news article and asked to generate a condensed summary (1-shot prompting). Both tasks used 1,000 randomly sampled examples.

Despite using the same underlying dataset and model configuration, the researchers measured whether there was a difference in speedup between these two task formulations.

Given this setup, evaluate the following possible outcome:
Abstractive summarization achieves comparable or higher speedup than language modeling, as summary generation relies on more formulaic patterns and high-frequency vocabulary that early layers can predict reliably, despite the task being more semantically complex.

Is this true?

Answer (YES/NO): YES